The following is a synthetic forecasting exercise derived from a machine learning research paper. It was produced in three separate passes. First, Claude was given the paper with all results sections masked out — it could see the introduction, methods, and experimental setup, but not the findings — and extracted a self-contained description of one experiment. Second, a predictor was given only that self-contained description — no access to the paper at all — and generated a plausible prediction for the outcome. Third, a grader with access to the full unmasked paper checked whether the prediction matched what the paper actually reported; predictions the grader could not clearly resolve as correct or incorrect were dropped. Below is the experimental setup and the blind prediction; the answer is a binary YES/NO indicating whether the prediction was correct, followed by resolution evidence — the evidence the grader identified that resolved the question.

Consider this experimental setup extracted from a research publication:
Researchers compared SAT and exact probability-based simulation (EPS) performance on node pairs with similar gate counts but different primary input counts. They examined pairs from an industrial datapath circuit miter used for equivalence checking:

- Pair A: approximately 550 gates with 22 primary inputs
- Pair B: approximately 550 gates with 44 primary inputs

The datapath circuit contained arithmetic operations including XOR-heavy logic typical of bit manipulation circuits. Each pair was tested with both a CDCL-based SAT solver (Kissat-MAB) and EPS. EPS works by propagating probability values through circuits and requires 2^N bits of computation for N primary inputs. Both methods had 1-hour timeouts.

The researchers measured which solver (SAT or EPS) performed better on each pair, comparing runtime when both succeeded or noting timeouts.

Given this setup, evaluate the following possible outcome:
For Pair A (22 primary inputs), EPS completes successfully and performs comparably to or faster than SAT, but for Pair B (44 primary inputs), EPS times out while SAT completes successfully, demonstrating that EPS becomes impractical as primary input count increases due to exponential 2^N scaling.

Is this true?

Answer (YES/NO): YES